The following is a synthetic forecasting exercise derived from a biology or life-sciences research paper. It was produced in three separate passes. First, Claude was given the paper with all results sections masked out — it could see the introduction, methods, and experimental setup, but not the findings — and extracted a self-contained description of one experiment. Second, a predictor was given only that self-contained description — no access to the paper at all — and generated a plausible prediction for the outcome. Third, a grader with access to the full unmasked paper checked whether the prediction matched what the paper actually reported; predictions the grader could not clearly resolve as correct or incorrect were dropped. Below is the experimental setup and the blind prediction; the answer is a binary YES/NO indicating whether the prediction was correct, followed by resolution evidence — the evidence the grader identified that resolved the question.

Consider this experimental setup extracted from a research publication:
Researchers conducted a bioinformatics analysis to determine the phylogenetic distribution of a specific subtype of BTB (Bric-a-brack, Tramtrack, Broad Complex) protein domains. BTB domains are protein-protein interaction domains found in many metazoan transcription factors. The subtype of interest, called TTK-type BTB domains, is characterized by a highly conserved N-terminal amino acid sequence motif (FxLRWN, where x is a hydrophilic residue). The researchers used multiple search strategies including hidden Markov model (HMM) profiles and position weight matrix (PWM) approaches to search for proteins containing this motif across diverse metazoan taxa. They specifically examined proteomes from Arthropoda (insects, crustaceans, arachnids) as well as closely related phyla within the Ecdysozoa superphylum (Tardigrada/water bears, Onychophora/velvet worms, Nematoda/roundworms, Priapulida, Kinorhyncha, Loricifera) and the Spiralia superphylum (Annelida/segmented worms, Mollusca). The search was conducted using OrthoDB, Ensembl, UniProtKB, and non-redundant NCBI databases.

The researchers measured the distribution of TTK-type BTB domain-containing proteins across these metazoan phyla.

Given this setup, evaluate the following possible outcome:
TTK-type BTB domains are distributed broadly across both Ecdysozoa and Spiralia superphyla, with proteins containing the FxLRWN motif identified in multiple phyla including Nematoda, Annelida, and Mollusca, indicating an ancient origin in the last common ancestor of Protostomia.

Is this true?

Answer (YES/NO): NO